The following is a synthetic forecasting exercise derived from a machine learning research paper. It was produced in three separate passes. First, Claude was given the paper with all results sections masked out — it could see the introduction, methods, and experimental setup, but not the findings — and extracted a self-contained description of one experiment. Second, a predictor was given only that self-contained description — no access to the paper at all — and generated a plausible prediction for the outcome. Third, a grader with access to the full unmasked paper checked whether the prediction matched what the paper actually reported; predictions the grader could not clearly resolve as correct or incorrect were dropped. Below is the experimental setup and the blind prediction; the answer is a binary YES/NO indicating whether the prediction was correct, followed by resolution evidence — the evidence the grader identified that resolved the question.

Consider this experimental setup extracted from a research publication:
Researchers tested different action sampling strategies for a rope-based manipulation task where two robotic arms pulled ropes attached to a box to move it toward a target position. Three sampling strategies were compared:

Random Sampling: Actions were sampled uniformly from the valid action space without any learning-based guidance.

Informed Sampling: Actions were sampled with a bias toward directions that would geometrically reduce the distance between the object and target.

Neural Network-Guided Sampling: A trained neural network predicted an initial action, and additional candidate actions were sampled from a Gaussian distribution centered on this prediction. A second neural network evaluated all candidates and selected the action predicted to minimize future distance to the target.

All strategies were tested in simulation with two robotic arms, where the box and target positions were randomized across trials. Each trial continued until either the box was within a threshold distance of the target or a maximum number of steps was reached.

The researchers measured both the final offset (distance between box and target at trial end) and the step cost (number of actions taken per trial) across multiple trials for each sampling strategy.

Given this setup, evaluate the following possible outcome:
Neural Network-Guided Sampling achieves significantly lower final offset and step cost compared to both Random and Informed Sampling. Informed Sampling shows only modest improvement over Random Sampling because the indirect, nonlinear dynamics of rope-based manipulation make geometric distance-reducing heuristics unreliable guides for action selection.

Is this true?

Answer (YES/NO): NO